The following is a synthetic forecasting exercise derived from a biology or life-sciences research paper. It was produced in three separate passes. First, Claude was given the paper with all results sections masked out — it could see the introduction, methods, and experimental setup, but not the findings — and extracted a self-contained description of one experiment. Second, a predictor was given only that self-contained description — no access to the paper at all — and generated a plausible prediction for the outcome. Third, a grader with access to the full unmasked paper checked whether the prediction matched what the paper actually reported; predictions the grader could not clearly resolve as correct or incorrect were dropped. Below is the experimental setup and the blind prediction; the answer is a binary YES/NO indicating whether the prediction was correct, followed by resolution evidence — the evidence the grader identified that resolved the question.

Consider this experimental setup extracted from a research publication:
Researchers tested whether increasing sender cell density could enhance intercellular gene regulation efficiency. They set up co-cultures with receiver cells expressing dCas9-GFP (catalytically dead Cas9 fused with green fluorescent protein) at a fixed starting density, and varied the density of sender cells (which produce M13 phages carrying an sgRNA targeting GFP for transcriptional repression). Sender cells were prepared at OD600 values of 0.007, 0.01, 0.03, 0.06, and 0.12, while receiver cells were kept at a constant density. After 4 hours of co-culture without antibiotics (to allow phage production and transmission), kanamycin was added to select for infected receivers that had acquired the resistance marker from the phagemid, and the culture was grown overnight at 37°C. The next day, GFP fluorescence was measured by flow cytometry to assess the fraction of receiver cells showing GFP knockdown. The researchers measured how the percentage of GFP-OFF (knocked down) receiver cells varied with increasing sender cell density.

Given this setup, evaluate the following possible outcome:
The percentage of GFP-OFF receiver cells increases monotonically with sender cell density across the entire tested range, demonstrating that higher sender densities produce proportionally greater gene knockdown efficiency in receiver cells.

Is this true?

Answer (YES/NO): NO